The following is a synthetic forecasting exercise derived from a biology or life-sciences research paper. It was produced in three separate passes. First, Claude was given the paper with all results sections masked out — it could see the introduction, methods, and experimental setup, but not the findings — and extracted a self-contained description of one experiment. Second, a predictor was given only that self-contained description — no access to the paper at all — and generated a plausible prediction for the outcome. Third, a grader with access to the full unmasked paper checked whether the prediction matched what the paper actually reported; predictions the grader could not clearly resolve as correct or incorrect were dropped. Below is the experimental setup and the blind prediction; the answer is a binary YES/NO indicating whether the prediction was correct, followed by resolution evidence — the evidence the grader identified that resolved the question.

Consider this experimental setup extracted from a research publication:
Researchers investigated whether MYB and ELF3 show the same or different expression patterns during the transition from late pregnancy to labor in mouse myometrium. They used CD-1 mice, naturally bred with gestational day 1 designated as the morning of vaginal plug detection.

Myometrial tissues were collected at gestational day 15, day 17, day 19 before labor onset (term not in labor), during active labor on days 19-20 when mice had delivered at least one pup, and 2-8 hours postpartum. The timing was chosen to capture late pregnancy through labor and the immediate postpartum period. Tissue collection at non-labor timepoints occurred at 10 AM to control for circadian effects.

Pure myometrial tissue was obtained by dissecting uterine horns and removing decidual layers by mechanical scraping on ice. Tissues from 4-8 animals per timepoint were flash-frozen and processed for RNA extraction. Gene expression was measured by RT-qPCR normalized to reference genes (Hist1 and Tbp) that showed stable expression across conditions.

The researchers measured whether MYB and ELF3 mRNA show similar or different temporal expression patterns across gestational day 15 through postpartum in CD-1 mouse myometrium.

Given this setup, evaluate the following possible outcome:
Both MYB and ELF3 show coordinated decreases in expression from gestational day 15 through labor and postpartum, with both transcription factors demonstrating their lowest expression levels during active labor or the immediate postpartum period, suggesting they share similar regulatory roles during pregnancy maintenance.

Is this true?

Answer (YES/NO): NO